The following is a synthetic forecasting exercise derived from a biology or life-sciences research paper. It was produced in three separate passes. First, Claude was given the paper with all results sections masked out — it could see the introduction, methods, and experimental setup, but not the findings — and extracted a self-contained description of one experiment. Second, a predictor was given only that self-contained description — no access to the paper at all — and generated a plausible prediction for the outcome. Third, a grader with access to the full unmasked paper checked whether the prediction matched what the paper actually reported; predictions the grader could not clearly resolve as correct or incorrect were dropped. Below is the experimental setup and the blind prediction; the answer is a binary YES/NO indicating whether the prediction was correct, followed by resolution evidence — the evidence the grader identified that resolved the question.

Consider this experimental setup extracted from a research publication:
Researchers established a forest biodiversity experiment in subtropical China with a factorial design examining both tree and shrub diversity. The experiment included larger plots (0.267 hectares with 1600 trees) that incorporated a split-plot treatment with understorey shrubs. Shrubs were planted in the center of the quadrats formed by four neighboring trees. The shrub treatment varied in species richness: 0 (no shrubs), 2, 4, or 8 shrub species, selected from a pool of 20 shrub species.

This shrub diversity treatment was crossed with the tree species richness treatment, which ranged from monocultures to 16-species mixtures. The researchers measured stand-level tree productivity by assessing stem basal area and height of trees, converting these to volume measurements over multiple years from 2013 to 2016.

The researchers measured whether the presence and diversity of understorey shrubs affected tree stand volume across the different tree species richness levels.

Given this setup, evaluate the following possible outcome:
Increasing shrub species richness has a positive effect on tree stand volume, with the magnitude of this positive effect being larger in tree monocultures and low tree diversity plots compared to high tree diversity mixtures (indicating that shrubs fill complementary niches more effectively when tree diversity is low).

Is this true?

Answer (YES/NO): NO